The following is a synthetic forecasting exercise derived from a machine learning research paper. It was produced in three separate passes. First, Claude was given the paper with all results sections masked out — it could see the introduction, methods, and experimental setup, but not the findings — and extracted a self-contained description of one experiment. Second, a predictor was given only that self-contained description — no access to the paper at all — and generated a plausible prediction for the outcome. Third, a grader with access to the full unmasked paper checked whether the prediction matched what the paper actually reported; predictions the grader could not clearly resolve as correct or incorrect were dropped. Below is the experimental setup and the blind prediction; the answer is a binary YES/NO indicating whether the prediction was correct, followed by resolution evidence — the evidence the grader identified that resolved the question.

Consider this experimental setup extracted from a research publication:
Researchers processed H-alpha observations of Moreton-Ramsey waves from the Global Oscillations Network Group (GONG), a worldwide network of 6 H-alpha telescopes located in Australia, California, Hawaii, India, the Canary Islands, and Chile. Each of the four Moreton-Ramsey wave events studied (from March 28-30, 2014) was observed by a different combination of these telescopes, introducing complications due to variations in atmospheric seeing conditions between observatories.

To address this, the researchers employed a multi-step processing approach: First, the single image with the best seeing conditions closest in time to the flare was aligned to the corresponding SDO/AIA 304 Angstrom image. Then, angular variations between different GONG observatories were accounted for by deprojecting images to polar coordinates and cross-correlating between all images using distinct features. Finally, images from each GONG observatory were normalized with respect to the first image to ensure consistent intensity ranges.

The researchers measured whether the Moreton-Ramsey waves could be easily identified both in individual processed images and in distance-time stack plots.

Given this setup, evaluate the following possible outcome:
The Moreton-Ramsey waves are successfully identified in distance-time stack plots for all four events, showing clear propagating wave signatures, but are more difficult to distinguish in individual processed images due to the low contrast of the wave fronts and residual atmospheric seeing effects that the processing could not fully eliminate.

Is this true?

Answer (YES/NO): NO